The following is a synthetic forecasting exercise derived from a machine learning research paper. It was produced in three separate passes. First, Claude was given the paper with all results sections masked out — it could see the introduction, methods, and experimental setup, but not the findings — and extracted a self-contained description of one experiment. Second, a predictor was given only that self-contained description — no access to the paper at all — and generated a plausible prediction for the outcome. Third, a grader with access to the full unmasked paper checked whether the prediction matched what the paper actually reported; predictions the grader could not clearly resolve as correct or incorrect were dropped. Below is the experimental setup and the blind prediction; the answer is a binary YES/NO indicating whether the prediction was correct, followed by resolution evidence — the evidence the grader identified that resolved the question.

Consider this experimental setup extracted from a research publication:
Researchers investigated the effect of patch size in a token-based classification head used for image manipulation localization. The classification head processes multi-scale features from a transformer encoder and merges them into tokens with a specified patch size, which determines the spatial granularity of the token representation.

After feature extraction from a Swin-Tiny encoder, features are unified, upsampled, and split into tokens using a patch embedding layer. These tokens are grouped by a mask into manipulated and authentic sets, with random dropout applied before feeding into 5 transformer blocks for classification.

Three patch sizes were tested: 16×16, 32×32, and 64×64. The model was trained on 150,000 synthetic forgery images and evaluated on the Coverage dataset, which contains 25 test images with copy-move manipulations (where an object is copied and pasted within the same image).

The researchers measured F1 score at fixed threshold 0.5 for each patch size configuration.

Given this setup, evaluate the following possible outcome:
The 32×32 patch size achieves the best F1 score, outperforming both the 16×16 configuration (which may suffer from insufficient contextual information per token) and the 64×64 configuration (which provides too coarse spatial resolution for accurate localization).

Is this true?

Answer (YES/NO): NO